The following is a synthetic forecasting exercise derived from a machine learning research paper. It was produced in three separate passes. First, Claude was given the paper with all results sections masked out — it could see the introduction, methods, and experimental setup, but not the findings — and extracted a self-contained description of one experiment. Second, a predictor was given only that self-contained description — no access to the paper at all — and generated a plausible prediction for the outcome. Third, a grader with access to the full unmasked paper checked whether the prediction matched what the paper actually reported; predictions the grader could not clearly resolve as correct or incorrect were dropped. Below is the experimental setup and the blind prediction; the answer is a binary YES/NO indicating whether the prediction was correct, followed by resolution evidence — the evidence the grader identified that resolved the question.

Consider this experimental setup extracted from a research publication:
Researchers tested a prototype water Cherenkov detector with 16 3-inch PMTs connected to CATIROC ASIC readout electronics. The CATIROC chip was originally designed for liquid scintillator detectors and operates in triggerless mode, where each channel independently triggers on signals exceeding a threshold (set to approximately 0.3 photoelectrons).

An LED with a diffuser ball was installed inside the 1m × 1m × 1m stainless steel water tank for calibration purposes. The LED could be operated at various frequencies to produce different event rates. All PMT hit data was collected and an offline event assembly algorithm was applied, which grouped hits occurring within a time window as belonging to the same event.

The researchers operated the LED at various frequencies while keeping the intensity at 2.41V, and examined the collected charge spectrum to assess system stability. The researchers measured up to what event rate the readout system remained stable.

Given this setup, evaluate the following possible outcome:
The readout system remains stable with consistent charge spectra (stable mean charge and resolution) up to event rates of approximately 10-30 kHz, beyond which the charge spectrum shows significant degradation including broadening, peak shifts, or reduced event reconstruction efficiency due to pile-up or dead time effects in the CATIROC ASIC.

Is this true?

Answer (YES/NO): YES